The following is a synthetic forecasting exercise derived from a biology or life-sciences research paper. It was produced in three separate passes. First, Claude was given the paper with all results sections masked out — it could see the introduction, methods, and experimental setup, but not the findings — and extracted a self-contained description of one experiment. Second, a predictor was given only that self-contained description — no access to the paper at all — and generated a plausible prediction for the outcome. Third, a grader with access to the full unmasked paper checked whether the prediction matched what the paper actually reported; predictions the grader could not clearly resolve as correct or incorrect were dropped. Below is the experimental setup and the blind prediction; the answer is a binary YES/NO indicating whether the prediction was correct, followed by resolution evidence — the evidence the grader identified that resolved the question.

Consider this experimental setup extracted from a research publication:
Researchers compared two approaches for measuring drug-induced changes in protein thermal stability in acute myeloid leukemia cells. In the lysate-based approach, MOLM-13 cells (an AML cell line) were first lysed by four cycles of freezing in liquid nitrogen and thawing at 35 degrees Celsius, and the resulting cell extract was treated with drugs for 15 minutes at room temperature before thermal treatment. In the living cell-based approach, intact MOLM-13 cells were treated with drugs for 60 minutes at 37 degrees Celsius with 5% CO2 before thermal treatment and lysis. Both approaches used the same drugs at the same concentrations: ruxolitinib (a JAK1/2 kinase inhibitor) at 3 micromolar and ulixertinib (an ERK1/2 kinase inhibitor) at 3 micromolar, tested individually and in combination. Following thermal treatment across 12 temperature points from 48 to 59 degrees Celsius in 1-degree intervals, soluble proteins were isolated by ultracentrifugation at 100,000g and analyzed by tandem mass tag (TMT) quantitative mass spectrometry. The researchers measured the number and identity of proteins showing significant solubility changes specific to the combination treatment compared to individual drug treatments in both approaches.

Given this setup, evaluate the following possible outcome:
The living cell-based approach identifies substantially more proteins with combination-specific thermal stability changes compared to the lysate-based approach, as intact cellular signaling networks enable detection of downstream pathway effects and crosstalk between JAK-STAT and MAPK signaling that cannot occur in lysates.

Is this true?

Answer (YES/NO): YES